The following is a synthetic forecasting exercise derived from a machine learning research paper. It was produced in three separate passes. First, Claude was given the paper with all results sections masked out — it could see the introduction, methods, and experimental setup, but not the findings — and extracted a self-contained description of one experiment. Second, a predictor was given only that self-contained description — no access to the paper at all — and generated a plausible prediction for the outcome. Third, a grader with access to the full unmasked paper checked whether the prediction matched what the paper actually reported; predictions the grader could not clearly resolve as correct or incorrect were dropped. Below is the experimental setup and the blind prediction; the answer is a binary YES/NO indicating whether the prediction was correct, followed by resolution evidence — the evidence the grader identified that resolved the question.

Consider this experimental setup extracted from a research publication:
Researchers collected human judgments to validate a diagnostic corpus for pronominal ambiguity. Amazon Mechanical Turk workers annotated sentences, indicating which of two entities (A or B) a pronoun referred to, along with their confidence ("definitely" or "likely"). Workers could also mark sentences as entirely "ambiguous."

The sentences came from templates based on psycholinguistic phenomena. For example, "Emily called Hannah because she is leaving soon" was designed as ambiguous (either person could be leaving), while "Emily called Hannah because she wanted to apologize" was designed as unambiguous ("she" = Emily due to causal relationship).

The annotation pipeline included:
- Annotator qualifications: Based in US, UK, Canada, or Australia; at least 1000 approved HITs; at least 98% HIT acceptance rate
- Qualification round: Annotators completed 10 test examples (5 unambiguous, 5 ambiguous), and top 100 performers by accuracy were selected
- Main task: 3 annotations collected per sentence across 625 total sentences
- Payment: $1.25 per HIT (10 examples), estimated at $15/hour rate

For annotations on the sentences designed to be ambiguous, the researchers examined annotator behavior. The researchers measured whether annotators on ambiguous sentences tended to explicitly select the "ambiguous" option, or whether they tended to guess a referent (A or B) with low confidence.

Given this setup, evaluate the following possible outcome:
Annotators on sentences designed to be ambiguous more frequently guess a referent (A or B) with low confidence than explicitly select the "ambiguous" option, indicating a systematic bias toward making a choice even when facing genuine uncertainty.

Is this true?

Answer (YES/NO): YES